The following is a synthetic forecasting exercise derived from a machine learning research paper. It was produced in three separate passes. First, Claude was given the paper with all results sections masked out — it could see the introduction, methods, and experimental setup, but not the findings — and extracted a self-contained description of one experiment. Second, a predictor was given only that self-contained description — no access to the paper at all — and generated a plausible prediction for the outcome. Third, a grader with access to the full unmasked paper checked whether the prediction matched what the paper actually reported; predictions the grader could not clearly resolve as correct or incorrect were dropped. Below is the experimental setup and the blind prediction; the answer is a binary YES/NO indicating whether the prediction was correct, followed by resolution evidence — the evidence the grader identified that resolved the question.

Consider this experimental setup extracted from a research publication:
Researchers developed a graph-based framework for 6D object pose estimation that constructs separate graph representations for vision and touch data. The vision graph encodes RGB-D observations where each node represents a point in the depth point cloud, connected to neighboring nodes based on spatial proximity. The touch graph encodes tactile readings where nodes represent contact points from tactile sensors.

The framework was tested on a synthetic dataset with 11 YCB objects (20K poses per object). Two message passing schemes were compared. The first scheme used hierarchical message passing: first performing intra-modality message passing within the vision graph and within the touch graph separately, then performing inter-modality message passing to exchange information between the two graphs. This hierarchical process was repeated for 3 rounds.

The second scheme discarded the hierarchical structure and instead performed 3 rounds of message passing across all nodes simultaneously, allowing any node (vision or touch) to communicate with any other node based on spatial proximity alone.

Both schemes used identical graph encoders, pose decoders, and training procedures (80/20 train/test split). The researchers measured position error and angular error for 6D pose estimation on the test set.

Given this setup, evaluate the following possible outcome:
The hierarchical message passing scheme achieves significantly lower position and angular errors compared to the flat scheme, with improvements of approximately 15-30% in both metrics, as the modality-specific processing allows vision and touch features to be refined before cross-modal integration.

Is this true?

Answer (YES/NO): NO